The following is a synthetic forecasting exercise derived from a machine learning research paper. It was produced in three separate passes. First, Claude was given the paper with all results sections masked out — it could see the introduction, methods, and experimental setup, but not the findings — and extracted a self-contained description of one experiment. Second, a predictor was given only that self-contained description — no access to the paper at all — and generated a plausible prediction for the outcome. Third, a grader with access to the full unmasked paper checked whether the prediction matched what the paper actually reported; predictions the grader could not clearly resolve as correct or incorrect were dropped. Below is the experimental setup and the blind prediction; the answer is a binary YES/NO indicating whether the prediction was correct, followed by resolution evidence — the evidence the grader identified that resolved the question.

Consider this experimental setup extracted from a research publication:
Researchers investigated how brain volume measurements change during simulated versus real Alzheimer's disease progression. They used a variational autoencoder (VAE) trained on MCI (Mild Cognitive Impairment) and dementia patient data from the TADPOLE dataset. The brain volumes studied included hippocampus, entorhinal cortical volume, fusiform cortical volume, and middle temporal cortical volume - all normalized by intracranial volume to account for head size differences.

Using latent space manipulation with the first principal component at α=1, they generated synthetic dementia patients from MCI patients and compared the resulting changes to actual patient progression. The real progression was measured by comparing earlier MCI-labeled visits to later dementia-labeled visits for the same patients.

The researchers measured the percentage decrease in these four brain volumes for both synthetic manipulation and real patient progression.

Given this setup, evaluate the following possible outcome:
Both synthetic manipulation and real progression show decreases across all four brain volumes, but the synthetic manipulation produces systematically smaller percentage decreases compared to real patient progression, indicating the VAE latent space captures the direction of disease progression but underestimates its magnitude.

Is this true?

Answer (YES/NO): NO